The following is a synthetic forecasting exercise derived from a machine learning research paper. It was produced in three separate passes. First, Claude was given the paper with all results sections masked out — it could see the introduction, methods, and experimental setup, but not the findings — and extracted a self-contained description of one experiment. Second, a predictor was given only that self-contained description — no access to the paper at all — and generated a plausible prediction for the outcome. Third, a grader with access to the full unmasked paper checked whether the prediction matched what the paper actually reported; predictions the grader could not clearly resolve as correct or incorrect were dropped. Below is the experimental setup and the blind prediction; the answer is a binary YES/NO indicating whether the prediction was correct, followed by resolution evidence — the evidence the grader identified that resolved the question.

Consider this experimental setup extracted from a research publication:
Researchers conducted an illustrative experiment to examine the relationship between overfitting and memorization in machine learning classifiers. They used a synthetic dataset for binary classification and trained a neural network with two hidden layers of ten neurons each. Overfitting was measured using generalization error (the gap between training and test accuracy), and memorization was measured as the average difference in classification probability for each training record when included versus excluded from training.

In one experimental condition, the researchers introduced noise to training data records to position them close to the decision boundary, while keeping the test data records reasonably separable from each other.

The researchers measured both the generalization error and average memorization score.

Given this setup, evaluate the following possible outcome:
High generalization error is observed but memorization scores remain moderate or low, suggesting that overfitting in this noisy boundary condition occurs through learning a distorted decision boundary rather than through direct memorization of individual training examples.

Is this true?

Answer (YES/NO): NO